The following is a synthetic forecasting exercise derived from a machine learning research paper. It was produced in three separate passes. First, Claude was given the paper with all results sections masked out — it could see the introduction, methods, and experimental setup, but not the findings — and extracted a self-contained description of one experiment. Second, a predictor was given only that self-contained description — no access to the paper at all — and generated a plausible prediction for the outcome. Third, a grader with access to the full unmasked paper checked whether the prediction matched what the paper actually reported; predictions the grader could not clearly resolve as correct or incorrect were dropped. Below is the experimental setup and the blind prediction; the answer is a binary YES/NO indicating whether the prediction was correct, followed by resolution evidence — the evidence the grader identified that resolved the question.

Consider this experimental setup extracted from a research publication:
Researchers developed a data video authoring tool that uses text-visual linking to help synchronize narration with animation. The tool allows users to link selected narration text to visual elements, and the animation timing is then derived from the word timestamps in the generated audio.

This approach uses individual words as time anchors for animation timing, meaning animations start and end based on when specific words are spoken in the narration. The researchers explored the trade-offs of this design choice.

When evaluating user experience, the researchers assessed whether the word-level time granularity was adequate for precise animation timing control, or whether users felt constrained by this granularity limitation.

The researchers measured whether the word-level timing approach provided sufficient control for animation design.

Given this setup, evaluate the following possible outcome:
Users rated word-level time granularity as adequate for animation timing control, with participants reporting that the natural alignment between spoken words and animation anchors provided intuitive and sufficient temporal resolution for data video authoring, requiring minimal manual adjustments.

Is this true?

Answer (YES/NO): NO